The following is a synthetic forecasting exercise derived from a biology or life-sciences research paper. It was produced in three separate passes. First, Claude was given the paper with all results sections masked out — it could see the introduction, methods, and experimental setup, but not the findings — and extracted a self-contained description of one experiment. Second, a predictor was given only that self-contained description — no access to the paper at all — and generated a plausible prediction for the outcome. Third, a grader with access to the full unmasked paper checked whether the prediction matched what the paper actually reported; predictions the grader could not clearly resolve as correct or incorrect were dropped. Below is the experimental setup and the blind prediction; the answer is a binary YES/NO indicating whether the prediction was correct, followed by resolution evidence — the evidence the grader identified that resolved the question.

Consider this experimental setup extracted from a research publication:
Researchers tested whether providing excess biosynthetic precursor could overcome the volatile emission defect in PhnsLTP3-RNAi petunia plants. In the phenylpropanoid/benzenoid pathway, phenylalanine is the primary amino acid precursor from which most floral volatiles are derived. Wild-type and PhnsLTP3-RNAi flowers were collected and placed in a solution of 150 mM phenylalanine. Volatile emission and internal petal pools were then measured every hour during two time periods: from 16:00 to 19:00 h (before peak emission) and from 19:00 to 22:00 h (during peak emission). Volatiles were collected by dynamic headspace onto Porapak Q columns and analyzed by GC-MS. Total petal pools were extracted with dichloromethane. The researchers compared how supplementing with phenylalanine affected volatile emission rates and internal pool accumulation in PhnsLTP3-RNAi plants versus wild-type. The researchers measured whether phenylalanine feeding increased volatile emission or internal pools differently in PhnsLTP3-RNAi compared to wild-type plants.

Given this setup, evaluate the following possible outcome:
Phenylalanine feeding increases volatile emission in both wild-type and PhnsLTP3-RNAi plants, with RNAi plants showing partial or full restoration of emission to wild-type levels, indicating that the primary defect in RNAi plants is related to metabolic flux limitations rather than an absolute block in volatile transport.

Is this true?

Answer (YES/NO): NO